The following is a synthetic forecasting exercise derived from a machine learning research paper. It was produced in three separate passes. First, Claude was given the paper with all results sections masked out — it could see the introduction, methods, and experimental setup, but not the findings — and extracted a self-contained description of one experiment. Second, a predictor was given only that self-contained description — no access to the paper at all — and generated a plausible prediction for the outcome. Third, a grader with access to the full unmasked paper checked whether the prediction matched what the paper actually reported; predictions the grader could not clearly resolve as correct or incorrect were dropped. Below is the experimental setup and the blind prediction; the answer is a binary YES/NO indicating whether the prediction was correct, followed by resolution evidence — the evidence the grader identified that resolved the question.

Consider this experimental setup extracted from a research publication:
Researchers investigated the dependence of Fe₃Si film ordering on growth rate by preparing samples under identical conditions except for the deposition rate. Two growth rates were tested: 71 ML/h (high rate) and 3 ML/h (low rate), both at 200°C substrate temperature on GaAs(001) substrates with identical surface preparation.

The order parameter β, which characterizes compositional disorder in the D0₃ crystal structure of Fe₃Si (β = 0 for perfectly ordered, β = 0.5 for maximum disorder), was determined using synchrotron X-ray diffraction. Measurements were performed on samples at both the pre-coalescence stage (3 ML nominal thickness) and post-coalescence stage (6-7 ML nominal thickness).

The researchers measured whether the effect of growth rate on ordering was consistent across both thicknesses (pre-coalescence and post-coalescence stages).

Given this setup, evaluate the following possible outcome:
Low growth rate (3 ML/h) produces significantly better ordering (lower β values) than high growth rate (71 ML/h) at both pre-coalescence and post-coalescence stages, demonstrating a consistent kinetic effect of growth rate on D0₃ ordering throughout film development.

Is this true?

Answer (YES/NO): YES